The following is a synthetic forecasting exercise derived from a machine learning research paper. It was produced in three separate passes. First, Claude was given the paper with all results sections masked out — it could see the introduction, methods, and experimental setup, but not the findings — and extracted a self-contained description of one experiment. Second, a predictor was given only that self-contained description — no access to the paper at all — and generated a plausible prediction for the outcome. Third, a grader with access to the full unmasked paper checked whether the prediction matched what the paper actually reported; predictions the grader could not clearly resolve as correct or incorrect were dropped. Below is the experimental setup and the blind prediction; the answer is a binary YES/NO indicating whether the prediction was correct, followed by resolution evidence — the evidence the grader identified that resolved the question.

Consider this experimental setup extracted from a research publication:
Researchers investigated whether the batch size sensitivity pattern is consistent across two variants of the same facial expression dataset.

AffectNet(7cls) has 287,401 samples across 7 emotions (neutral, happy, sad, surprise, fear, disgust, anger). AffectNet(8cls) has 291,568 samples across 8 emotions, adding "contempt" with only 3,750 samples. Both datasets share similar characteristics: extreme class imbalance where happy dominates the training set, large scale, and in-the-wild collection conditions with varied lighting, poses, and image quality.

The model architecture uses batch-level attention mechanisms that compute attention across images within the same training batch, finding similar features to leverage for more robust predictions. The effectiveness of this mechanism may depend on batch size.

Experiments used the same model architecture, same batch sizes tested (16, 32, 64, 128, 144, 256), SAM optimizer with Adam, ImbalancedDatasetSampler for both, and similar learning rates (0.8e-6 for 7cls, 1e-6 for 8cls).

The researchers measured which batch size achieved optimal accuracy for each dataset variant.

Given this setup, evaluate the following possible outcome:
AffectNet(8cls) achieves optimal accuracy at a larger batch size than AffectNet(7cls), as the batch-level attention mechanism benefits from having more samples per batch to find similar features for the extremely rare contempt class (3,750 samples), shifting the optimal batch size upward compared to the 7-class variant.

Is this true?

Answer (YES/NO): NO